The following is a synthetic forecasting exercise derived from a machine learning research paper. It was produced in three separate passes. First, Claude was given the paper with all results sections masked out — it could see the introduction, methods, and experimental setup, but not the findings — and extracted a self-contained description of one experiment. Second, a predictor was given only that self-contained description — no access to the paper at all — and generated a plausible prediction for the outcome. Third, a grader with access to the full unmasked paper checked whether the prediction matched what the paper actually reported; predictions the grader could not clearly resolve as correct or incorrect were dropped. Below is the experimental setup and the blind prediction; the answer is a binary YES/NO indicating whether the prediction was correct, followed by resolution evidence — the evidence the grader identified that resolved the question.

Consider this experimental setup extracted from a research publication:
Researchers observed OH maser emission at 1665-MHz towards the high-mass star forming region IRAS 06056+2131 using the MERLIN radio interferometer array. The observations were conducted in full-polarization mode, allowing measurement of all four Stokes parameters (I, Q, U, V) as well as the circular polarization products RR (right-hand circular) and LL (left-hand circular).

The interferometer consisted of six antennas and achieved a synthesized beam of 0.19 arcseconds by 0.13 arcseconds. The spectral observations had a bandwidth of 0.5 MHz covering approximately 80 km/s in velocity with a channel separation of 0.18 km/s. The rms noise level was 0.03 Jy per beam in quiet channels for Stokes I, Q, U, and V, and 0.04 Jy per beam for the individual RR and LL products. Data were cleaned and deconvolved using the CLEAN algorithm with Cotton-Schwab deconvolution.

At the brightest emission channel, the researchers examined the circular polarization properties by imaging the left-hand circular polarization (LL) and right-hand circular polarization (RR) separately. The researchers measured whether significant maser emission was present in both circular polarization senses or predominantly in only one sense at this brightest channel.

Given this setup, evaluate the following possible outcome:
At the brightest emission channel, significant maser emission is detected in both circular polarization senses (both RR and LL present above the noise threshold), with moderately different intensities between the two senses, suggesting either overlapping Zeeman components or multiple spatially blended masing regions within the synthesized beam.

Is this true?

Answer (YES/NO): NO